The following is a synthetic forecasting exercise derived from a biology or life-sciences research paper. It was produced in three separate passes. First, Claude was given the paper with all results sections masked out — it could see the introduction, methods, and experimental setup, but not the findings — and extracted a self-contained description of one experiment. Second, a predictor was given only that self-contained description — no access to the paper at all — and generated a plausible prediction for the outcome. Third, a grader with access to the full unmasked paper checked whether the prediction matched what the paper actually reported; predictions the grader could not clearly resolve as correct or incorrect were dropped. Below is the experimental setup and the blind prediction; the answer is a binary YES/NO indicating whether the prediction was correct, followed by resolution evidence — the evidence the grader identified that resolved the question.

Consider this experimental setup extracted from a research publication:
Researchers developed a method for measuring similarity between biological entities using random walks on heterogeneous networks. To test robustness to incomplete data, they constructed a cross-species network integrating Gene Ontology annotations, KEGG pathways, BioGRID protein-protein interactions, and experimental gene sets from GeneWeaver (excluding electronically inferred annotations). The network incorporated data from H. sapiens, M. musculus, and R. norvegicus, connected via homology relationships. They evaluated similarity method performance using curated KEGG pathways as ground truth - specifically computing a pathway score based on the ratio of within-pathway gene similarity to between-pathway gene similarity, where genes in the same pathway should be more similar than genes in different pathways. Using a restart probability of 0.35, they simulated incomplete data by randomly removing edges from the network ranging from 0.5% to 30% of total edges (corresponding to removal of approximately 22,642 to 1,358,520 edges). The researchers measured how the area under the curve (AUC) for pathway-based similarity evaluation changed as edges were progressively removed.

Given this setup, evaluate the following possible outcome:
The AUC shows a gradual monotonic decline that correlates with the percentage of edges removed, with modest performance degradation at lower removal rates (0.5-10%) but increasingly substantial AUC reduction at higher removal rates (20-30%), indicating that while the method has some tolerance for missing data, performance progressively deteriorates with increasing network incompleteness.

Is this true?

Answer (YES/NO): NO